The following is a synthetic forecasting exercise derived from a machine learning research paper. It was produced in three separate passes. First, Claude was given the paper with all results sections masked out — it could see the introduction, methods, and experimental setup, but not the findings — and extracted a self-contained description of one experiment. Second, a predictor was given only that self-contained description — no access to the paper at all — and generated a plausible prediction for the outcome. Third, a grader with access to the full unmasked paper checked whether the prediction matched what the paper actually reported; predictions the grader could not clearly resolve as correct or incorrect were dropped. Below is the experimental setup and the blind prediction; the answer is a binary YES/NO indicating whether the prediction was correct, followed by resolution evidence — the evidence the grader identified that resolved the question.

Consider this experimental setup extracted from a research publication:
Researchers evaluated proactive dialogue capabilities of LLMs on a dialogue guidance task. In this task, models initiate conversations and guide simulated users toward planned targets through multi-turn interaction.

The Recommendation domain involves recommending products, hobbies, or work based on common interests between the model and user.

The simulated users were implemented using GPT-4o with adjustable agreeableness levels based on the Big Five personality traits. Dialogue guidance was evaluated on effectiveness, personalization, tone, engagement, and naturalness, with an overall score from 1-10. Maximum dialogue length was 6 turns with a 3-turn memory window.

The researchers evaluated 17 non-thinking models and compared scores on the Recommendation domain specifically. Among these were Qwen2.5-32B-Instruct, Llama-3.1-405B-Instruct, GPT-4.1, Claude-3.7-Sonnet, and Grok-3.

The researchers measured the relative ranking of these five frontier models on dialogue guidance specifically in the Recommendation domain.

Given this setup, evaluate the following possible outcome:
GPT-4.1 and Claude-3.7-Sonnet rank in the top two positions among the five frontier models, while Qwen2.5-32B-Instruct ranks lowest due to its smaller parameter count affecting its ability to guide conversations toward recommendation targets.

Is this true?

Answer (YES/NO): NO